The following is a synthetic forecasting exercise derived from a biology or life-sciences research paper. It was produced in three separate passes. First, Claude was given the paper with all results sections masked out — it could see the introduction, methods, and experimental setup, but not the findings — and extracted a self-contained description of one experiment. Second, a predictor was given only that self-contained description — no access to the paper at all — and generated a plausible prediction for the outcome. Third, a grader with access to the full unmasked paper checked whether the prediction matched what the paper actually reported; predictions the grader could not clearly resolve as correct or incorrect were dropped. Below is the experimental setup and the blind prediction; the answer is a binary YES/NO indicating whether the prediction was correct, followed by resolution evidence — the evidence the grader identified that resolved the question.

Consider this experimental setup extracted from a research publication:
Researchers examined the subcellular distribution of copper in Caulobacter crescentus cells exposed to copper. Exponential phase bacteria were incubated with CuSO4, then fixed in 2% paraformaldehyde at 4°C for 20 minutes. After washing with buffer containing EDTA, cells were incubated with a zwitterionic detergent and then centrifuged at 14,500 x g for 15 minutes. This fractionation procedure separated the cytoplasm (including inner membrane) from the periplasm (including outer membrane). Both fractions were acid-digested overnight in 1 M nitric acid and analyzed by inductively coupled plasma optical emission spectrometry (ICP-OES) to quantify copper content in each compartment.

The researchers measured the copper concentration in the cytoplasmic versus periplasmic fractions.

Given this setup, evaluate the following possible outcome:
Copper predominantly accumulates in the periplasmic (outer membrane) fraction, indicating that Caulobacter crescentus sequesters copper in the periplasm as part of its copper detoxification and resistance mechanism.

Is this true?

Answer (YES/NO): YES